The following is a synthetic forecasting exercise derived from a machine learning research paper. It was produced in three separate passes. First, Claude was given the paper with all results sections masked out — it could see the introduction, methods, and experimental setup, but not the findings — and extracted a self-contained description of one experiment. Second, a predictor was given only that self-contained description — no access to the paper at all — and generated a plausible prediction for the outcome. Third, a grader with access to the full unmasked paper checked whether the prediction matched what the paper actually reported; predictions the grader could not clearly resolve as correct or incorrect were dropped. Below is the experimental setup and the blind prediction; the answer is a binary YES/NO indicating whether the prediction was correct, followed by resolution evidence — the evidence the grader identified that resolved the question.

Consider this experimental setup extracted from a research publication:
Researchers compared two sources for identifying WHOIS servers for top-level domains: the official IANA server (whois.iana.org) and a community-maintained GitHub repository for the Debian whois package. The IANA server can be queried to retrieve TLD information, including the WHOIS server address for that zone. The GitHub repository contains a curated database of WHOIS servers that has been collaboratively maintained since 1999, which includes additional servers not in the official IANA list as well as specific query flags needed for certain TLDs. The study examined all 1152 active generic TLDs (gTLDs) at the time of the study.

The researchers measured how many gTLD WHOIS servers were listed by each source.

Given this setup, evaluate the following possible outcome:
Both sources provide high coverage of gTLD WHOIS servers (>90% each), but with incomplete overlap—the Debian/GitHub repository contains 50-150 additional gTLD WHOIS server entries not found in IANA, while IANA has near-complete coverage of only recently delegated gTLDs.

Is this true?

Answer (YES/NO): NO